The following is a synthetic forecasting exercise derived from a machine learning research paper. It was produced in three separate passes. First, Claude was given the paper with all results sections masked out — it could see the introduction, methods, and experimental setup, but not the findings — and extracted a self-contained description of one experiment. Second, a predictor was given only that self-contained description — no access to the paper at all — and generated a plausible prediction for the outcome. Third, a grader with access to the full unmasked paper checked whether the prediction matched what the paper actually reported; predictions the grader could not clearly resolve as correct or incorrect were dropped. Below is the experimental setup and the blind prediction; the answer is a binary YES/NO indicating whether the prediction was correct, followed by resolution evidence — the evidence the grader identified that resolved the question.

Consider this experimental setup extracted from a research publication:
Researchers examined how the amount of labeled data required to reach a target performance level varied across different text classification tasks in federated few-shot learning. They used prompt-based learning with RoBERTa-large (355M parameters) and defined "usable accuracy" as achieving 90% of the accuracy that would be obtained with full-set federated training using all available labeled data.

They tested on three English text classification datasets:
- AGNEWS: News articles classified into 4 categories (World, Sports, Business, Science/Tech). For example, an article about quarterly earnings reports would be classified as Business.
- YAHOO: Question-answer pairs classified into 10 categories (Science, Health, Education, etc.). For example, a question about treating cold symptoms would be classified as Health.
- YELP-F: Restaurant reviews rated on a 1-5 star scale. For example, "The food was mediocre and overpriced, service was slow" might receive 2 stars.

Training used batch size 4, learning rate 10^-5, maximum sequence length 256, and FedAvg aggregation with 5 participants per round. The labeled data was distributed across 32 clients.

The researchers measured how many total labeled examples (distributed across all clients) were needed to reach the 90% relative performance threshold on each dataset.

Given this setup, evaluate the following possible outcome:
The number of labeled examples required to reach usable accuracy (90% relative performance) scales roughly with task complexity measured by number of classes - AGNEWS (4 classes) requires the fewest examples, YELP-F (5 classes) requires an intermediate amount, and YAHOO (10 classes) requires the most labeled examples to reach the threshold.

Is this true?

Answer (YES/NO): NO